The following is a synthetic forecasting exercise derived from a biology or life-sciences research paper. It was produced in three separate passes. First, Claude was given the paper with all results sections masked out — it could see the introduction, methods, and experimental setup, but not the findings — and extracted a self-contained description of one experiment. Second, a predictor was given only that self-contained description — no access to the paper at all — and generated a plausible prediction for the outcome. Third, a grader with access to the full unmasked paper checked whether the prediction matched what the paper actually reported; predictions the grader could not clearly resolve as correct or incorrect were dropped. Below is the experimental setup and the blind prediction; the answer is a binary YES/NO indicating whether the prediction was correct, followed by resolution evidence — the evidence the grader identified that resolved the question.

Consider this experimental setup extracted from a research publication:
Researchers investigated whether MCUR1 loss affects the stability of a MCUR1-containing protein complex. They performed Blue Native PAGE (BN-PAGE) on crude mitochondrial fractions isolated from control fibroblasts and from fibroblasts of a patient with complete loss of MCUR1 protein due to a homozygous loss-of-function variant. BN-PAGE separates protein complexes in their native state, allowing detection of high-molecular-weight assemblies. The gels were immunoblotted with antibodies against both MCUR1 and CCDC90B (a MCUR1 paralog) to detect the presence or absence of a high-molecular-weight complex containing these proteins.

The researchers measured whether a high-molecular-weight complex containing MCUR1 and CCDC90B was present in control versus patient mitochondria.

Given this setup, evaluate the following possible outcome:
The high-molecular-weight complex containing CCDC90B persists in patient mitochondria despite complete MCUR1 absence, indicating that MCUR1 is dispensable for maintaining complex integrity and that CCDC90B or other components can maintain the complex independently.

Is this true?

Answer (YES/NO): NO